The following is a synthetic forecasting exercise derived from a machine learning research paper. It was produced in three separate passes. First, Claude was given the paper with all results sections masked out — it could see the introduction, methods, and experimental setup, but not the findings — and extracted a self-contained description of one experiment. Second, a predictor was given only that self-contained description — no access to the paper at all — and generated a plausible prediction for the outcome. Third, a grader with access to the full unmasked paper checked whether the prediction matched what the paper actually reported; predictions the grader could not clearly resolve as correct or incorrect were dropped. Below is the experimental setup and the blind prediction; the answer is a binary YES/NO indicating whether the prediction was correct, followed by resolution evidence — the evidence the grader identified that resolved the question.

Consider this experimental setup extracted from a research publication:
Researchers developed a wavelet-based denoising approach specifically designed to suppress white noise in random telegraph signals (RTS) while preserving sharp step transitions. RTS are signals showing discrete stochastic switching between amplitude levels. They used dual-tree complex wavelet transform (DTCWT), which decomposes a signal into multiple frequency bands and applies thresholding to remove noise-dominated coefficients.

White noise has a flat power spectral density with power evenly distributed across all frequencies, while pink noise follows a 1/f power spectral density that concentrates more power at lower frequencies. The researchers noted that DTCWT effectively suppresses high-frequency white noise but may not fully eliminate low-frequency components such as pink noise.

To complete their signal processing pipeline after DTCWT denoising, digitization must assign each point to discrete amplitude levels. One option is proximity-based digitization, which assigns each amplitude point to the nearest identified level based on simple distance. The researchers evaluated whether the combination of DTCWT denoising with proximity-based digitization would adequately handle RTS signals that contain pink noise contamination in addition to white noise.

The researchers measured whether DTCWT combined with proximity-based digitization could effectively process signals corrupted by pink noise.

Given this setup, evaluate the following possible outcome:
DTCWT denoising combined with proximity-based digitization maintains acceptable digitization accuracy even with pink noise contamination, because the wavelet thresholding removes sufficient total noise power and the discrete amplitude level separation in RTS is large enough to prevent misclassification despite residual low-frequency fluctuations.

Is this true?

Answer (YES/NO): NO